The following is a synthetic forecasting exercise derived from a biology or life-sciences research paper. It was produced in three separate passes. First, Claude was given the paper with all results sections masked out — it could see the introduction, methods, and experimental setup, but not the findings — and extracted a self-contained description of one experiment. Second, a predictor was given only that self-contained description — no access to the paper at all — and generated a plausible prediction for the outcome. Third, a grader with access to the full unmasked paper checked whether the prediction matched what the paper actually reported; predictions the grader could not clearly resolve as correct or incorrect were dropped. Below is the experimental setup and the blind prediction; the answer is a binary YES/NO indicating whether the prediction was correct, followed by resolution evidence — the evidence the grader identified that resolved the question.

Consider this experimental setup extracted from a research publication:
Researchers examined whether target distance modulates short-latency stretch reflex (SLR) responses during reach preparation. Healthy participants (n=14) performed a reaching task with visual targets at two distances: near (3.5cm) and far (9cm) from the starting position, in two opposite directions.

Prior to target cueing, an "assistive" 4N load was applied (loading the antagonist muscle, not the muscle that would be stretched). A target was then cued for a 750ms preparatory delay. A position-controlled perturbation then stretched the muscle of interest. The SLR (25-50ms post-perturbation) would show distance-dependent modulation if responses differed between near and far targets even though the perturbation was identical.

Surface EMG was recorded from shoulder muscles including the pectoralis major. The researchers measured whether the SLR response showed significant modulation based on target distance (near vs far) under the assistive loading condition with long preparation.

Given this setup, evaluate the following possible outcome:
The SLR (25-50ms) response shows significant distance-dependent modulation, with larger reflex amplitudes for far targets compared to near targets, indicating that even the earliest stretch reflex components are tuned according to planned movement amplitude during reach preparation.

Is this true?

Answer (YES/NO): YES